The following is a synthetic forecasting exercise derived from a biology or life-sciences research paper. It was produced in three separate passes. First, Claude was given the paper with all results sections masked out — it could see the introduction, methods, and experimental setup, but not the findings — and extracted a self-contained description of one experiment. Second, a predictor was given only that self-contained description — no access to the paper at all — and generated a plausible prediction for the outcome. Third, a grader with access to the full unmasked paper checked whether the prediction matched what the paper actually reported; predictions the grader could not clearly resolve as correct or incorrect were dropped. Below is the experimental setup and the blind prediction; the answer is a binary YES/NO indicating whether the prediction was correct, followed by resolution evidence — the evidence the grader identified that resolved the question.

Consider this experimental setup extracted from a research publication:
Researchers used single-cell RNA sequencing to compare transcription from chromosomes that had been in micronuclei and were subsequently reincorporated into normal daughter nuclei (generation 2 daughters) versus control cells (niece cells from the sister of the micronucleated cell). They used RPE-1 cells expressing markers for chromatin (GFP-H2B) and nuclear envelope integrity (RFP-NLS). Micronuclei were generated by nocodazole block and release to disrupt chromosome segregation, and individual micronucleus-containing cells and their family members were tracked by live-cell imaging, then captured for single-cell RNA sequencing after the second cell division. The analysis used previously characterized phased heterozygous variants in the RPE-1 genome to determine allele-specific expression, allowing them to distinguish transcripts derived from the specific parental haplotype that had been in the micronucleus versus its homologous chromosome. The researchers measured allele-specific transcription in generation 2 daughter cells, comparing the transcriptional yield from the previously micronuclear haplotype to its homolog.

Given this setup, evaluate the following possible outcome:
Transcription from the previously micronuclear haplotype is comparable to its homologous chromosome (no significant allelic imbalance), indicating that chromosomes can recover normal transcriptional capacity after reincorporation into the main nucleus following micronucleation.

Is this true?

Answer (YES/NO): YES